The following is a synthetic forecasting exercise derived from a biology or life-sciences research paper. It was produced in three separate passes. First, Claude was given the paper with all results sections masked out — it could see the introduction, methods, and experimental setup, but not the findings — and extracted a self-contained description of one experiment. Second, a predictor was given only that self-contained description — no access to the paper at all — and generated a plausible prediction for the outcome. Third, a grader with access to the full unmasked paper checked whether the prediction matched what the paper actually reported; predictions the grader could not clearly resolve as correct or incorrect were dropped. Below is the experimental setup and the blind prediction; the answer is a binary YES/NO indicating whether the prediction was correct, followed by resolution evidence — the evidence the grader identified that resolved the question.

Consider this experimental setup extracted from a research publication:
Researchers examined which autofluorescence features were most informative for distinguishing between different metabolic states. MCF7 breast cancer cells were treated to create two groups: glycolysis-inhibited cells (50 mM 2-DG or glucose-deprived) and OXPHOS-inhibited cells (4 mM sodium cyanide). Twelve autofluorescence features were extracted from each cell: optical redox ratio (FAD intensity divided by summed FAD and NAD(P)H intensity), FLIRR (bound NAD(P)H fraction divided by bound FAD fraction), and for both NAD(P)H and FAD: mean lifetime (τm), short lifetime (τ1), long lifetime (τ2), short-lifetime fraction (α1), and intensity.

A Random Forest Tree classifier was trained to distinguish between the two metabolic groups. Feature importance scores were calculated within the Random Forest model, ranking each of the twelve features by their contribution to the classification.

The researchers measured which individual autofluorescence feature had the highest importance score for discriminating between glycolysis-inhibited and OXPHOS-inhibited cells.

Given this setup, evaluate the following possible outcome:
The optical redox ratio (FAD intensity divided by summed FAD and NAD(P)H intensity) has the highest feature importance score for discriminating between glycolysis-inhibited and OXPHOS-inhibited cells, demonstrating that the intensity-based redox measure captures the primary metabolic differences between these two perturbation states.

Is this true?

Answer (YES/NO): NO